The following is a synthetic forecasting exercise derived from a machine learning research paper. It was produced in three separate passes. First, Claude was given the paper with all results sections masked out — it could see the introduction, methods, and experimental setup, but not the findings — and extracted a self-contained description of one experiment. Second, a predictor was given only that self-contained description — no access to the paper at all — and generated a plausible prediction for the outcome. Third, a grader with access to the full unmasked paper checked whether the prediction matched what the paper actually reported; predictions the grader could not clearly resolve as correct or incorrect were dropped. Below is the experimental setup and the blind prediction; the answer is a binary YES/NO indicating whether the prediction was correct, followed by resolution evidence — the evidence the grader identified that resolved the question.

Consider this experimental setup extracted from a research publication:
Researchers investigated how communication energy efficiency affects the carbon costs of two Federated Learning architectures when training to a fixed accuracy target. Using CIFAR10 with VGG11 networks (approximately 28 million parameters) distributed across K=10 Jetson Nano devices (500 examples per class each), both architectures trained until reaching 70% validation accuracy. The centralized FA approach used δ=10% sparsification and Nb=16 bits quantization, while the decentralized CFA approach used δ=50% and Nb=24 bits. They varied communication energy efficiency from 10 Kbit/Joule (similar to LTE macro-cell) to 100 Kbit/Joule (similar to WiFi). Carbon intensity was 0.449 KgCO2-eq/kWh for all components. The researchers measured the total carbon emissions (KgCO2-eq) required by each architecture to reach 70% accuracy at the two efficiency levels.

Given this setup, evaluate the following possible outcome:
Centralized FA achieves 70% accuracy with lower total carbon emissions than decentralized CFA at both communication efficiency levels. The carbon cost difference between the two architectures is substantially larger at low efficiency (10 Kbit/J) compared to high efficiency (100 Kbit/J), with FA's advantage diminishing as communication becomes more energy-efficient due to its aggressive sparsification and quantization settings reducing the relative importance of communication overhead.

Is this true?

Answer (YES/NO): YES